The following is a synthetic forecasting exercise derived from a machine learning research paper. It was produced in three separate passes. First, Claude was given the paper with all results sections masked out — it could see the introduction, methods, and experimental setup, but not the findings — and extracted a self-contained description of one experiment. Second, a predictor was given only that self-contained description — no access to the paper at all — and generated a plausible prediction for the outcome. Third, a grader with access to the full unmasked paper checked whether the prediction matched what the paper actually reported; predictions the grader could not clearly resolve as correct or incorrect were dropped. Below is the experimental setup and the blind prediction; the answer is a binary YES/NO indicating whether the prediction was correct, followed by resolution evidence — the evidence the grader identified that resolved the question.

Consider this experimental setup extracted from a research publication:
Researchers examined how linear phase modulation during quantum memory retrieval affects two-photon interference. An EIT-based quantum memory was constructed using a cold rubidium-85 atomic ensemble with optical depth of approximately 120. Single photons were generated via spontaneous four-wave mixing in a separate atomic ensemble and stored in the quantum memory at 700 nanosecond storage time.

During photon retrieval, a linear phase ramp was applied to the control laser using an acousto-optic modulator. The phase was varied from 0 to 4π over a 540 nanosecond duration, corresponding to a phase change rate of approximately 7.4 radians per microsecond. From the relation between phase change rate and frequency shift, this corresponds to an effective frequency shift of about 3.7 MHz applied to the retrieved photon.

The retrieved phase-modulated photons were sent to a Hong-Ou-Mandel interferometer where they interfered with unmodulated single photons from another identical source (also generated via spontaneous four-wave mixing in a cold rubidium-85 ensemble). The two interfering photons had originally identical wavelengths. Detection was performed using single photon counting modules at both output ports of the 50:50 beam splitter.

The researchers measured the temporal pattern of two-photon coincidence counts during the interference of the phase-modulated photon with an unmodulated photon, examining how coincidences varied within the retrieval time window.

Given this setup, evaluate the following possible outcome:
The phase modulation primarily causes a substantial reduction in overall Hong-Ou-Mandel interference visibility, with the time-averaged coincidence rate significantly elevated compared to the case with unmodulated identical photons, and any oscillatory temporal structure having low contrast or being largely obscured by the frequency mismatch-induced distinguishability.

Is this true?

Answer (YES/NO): NO